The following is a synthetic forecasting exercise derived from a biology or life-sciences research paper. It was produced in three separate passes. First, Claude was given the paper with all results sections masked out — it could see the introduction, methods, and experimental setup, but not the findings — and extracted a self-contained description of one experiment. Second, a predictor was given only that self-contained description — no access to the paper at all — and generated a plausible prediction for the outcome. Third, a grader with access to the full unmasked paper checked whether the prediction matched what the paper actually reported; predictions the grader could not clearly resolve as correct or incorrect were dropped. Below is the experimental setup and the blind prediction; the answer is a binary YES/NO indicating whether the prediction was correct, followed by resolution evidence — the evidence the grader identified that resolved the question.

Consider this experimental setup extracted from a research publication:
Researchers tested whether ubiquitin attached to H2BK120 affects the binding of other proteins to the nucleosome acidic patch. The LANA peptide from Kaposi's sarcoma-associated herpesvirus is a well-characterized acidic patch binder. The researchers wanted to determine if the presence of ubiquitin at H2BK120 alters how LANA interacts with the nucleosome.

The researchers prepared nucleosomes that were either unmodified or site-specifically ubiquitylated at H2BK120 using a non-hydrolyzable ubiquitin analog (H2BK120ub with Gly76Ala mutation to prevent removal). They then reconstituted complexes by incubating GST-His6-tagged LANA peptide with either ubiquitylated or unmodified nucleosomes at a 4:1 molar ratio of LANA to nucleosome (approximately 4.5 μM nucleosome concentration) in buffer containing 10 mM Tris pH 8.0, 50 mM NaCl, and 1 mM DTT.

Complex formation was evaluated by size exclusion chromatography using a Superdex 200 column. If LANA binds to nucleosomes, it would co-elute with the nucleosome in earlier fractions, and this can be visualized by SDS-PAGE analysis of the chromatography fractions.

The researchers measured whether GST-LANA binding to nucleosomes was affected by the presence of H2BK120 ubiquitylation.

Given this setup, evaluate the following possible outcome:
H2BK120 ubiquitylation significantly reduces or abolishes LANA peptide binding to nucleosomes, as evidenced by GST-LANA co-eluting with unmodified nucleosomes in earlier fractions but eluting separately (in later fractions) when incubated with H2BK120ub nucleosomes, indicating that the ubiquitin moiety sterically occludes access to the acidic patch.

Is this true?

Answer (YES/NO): YES